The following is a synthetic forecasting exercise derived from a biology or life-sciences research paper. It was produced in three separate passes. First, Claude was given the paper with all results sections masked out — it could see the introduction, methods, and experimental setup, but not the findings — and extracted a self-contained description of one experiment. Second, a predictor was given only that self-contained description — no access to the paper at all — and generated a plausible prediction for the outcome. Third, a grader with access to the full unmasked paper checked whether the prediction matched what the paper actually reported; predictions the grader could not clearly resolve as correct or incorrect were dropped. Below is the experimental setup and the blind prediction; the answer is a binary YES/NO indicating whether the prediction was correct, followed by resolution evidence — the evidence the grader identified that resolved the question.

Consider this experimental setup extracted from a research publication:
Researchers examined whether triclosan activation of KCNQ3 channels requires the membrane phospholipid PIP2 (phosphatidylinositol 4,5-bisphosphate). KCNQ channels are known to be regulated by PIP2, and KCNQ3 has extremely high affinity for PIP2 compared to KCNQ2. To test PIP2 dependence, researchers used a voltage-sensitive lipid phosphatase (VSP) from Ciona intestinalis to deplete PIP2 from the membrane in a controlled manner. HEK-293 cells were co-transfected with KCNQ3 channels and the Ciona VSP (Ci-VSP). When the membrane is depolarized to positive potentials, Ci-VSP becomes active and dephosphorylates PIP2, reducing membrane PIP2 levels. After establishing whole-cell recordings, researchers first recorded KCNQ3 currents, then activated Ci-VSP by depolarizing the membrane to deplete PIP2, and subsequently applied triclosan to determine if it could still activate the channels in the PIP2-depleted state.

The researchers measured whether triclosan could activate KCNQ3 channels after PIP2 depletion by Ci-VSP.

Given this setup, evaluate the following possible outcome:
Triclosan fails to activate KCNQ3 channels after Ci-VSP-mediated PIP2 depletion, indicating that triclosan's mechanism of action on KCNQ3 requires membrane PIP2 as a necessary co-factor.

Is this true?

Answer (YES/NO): NO